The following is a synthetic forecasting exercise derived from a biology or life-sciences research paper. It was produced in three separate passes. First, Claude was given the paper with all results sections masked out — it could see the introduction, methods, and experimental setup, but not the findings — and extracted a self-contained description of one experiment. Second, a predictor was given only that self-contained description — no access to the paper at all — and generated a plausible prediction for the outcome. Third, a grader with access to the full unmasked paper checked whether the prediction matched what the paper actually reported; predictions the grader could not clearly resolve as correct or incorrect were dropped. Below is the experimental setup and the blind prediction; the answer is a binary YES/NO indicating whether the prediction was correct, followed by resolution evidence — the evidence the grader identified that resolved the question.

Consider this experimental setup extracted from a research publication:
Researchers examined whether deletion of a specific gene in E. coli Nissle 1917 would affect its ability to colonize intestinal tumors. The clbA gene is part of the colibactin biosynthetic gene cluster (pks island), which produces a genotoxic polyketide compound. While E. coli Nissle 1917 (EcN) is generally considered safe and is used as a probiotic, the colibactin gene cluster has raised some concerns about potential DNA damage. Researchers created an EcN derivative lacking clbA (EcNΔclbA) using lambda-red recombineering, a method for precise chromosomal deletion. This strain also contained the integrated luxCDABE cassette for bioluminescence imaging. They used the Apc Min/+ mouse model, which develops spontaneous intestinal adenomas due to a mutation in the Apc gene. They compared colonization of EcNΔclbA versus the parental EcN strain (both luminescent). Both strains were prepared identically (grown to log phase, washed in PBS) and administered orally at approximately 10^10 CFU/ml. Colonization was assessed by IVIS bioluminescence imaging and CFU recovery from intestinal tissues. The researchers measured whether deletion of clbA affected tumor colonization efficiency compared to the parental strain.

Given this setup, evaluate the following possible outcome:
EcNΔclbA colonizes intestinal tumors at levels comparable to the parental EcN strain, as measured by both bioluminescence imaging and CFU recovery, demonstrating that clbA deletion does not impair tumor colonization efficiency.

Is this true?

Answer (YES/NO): YES